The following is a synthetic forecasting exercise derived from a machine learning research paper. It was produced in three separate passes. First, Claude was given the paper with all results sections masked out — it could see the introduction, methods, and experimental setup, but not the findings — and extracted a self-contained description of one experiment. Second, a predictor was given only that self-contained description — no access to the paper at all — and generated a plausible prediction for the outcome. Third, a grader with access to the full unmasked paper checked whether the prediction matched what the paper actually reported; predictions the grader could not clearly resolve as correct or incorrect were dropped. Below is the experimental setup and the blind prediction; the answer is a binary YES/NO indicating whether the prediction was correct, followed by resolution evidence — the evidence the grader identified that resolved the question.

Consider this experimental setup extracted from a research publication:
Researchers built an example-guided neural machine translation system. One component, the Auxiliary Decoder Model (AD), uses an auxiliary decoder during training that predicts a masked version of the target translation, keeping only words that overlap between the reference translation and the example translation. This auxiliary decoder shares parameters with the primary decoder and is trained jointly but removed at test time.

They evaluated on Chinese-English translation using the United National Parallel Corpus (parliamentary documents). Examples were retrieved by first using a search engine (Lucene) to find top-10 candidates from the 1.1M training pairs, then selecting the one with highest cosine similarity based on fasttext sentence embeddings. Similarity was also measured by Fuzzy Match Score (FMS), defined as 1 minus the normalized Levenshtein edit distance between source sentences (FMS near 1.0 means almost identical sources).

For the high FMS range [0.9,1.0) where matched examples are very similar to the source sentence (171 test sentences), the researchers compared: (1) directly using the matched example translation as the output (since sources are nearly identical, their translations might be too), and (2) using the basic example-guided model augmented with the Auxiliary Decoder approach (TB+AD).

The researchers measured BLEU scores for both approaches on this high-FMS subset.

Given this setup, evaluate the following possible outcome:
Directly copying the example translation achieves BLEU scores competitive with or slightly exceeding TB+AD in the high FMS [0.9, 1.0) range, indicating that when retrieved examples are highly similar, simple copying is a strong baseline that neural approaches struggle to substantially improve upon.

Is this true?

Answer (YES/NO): NO